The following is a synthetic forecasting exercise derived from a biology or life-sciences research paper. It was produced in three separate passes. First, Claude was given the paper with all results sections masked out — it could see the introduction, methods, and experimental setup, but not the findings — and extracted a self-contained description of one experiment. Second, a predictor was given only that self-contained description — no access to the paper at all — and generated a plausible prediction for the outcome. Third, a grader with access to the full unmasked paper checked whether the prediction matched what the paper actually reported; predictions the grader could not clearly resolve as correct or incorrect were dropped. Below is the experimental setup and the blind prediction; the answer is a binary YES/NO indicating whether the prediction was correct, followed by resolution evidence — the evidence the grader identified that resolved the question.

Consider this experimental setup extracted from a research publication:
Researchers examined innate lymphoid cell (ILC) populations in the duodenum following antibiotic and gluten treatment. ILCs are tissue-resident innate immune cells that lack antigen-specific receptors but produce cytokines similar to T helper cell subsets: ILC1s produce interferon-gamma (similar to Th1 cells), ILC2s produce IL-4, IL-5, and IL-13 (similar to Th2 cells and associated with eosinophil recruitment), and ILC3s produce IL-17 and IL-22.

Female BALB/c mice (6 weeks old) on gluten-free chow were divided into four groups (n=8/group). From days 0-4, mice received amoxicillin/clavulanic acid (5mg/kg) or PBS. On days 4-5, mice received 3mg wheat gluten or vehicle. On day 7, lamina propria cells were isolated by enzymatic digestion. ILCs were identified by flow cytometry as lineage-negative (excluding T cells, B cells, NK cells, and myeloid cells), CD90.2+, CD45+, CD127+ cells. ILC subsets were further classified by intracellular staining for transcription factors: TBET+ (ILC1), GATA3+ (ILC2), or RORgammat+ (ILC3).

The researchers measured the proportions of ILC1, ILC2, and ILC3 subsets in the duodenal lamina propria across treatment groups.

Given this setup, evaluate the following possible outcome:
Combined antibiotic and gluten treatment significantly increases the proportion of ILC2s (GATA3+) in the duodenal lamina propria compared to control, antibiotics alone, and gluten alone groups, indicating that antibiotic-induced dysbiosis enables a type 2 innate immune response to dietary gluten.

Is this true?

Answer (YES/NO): NO